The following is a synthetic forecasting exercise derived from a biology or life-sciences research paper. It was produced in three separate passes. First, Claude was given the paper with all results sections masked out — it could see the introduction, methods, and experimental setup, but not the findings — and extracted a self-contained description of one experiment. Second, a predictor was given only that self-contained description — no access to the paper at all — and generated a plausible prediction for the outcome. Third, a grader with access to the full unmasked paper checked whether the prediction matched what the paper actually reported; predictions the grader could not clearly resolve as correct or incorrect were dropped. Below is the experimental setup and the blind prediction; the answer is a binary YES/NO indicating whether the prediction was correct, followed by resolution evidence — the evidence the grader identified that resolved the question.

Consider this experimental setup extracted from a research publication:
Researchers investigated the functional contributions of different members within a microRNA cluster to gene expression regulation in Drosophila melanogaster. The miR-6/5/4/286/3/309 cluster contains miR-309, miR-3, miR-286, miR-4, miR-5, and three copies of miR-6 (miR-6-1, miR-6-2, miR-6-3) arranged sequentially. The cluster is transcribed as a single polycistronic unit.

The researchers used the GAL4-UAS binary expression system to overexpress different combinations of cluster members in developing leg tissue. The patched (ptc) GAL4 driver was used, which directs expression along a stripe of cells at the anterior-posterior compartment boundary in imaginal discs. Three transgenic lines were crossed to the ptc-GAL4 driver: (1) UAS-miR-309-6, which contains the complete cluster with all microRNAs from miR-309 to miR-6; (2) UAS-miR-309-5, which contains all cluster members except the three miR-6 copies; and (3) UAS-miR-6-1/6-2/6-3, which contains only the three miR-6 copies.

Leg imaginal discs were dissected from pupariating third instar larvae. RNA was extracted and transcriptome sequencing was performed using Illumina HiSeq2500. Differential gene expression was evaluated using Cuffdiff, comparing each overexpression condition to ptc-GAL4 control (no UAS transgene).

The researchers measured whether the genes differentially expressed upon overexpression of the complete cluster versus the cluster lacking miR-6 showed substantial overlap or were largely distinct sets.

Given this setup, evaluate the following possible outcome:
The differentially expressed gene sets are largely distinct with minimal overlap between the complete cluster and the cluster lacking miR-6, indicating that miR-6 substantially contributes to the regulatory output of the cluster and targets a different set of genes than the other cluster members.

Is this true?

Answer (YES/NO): NO